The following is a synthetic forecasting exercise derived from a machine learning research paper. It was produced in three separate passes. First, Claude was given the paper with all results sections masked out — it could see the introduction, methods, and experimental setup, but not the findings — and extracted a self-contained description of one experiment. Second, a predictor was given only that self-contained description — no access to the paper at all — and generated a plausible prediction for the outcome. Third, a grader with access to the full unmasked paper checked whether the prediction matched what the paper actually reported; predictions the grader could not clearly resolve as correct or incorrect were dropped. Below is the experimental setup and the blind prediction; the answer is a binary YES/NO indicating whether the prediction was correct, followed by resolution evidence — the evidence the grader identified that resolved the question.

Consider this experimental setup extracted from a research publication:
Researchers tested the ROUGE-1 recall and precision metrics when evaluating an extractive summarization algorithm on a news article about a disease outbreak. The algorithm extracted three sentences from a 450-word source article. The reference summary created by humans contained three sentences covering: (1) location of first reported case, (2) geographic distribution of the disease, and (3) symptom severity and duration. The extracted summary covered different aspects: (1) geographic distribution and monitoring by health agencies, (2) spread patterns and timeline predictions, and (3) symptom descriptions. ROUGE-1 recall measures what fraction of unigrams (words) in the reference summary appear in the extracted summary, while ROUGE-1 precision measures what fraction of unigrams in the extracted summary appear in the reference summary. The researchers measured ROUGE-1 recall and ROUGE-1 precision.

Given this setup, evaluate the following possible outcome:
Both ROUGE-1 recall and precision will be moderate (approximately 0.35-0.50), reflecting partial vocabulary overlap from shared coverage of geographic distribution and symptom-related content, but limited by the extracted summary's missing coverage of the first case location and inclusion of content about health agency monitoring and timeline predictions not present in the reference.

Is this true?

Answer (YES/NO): NO